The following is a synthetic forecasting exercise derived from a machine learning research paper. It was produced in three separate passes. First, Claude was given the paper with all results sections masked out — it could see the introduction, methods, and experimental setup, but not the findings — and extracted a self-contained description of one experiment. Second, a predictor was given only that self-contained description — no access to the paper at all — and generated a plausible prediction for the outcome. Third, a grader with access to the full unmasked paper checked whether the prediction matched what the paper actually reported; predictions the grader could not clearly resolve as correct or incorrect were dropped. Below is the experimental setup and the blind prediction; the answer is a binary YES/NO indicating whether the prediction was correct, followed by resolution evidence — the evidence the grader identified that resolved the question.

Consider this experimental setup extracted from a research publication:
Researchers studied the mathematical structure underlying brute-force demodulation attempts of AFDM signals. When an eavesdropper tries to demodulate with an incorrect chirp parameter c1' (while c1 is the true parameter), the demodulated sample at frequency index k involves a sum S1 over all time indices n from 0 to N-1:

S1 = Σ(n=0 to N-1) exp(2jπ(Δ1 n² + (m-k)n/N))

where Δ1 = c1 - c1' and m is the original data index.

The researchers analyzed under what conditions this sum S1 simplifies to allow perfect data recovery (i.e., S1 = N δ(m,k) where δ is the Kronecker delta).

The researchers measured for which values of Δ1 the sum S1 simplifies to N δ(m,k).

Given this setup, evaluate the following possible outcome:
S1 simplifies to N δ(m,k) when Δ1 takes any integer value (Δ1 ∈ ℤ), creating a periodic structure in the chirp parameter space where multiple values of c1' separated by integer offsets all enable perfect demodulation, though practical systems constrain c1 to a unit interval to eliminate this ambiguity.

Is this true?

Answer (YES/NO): YES